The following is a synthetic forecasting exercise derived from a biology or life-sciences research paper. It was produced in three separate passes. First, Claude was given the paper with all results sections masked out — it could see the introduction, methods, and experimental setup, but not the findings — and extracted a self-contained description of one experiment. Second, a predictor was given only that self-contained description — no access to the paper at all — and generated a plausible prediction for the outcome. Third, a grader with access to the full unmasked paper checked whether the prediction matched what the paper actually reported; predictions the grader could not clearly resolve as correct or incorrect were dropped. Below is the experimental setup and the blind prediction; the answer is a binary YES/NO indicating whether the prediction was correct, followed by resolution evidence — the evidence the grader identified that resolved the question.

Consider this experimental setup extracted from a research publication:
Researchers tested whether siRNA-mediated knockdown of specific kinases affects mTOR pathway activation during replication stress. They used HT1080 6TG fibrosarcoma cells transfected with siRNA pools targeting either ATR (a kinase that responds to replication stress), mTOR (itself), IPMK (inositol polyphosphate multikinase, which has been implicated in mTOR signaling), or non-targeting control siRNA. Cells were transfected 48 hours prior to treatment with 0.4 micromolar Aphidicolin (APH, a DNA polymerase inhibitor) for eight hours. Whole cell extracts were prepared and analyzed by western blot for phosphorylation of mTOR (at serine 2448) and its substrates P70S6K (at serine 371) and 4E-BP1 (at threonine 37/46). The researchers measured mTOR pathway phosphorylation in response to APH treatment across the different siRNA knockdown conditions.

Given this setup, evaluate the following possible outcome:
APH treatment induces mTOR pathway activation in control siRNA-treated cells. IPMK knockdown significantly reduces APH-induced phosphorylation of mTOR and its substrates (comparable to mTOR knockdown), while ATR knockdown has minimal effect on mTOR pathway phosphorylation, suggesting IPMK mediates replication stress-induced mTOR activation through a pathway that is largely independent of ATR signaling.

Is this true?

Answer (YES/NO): NO